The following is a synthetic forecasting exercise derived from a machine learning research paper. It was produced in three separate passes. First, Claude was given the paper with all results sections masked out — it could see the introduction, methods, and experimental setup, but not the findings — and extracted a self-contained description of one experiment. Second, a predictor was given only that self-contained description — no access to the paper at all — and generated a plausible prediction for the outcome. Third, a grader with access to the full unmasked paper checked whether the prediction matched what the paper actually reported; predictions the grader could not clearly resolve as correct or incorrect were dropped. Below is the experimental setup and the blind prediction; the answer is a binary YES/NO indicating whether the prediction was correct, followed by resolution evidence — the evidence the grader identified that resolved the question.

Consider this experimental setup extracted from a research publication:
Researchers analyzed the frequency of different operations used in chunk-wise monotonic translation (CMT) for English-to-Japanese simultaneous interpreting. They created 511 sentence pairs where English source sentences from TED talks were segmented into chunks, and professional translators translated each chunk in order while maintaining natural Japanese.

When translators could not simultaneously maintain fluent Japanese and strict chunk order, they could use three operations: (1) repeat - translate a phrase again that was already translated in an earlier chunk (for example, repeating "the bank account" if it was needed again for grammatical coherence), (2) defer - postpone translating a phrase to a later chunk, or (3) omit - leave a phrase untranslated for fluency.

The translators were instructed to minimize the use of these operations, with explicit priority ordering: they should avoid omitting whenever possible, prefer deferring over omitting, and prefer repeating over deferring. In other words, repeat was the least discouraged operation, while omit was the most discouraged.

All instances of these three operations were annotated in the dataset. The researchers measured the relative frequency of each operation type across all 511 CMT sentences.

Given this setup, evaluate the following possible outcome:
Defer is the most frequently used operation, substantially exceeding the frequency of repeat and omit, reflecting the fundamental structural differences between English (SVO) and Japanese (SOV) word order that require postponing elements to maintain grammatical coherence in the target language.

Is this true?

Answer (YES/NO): NO